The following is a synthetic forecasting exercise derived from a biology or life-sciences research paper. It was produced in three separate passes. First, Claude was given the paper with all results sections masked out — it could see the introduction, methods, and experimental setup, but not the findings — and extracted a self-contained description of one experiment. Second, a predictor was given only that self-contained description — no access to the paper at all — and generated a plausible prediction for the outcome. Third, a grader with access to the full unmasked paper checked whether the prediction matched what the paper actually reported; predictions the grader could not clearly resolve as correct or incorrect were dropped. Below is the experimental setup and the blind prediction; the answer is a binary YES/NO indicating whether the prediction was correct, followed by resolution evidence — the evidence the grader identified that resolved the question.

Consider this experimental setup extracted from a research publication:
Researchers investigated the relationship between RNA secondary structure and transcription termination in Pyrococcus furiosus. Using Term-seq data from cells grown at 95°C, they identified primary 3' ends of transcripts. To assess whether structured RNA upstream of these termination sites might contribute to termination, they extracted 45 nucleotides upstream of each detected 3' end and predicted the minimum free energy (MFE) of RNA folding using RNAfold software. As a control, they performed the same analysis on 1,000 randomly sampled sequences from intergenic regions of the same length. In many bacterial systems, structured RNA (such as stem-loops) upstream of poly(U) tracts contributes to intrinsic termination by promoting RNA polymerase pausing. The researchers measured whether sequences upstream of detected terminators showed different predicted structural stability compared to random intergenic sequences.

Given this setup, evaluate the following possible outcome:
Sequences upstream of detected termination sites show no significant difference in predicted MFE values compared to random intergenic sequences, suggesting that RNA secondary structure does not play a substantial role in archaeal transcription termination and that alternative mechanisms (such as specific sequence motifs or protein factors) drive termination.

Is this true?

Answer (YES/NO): YES